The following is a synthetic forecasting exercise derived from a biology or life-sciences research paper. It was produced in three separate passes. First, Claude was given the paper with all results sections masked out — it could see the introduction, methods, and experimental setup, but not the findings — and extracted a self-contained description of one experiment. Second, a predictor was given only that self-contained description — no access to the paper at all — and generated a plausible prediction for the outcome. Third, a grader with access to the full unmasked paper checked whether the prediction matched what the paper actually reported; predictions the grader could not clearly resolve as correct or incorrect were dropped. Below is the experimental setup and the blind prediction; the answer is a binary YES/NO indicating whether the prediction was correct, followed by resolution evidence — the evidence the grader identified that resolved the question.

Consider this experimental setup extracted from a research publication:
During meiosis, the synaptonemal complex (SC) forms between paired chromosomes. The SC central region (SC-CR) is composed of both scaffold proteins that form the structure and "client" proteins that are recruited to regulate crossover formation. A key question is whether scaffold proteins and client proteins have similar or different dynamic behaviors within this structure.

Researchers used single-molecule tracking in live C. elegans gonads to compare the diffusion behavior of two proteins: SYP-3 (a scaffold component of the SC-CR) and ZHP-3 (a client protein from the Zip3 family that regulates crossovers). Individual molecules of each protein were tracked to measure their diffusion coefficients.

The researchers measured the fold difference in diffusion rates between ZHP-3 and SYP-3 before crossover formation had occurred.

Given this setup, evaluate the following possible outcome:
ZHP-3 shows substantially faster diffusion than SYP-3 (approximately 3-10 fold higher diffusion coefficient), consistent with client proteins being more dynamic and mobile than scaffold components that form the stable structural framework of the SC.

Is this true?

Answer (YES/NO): YES